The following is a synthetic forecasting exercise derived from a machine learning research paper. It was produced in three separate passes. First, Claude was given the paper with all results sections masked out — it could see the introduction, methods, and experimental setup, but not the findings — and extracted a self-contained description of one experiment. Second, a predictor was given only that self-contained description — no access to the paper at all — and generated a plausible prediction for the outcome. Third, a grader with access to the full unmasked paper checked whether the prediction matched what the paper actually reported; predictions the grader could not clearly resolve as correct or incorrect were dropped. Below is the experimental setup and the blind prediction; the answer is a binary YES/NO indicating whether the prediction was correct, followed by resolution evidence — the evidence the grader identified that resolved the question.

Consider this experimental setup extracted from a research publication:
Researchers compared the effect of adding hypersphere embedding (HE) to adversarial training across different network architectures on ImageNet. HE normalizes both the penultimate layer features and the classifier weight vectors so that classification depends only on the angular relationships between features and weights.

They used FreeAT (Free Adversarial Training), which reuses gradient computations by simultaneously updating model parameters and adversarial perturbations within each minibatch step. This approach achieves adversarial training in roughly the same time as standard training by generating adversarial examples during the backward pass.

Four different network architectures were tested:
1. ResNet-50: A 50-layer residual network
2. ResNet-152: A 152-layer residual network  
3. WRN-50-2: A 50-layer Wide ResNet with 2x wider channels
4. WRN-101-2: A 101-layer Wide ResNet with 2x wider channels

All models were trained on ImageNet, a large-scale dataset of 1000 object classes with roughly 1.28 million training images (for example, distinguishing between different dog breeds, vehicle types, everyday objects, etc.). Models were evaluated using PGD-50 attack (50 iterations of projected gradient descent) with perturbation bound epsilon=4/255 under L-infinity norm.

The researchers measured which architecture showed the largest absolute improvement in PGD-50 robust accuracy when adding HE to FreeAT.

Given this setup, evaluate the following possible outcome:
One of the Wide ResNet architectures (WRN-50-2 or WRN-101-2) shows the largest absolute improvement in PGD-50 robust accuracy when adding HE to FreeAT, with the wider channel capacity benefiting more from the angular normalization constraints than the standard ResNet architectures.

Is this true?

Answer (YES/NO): NO